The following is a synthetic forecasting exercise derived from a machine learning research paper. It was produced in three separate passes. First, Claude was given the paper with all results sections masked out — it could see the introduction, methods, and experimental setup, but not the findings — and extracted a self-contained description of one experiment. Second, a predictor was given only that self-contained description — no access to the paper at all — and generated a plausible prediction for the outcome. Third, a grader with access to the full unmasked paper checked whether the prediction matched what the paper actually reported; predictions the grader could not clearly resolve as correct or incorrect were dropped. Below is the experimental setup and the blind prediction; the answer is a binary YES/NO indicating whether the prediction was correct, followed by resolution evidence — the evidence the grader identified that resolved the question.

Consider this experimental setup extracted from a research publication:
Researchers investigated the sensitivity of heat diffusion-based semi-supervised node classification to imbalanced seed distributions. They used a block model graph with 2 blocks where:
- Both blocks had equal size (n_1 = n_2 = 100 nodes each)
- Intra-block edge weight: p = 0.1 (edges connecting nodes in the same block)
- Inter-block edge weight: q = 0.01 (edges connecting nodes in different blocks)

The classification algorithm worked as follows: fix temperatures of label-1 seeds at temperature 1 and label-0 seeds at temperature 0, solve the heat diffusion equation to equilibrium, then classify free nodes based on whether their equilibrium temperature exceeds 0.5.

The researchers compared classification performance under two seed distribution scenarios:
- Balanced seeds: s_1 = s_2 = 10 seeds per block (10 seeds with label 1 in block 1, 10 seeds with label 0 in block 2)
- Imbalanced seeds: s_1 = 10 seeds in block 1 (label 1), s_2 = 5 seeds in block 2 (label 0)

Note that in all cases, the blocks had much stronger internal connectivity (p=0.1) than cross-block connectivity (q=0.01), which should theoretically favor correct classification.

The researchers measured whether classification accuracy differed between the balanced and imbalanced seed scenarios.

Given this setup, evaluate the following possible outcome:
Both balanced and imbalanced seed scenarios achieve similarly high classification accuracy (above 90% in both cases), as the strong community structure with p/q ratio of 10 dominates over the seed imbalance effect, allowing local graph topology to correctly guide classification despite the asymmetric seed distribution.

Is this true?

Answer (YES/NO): NO